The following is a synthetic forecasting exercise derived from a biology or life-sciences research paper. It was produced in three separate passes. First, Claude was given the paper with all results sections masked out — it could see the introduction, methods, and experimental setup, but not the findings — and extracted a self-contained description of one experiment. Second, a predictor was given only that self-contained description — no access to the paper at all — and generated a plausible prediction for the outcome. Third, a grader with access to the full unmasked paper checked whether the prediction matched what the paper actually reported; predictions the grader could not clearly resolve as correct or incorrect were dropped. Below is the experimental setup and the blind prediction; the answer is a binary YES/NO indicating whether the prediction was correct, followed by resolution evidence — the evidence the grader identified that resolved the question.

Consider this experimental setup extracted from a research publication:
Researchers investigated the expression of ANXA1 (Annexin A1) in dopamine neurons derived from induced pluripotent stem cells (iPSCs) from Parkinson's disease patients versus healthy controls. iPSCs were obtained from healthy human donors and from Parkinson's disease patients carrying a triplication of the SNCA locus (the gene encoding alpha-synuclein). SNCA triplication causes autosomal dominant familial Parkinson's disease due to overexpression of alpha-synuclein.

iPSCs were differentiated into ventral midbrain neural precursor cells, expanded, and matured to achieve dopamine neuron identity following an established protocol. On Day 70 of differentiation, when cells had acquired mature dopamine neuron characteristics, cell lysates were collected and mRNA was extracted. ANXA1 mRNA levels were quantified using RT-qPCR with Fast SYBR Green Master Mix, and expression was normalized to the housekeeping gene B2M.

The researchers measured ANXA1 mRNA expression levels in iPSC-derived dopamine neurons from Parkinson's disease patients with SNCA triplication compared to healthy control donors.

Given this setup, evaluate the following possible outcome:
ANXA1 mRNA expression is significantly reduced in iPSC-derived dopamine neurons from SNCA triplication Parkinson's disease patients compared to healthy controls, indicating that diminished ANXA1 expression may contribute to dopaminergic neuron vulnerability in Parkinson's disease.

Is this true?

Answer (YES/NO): YES